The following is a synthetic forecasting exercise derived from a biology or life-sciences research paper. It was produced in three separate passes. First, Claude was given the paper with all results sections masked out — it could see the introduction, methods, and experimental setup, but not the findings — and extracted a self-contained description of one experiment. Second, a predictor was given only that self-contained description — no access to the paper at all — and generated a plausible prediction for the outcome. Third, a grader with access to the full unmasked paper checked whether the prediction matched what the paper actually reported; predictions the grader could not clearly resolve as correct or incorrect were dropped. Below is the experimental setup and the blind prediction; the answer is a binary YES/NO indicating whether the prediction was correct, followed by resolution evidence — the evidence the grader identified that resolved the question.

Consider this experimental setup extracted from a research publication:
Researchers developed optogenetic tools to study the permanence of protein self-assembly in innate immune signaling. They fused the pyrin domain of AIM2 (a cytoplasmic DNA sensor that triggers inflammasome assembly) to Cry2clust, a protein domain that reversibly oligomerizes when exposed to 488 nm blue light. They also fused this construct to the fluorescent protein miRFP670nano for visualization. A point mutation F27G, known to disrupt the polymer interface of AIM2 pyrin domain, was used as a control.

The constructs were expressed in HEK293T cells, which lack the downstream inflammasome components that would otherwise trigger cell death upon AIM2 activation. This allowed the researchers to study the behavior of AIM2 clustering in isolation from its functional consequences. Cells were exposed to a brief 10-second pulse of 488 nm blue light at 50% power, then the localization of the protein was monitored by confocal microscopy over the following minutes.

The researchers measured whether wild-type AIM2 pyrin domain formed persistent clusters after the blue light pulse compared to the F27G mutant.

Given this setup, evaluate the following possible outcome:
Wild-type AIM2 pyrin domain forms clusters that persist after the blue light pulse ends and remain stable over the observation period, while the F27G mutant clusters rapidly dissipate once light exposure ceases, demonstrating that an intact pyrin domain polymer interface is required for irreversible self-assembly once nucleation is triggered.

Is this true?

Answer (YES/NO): YES